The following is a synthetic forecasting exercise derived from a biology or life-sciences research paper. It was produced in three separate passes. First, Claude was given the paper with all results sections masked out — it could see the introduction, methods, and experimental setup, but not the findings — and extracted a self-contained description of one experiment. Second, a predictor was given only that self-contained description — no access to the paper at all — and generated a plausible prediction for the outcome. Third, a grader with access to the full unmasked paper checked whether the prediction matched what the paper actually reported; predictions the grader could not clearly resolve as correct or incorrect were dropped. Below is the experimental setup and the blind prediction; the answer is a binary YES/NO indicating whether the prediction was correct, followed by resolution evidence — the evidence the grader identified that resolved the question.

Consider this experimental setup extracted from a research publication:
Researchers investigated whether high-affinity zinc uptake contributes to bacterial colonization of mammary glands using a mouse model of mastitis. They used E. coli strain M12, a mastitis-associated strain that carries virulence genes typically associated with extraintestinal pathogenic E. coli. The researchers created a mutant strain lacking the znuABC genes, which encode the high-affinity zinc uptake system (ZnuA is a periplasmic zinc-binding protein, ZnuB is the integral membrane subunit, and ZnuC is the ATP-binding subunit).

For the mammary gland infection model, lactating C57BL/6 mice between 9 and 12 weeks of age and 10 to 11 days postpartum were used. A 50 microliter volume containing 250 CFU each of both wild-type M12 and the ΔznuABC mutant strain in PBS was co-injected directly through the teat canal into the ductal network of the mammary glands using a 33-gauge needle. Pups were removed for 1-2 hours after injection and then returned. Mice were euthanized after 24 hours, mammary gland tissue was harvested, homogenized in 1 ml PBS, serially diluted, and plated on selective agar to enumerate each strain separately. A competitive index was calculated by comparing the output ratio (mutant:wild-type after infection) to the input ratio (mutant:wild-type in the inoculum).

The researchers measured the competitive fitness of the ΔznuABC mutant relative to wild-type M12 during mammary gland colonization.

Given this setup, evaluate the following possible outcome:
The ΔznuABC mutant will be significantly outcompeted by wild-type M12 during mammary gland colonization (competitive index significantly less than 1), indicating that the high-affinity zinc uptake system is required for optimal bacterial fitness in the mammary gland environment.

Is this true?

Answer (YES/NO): YES